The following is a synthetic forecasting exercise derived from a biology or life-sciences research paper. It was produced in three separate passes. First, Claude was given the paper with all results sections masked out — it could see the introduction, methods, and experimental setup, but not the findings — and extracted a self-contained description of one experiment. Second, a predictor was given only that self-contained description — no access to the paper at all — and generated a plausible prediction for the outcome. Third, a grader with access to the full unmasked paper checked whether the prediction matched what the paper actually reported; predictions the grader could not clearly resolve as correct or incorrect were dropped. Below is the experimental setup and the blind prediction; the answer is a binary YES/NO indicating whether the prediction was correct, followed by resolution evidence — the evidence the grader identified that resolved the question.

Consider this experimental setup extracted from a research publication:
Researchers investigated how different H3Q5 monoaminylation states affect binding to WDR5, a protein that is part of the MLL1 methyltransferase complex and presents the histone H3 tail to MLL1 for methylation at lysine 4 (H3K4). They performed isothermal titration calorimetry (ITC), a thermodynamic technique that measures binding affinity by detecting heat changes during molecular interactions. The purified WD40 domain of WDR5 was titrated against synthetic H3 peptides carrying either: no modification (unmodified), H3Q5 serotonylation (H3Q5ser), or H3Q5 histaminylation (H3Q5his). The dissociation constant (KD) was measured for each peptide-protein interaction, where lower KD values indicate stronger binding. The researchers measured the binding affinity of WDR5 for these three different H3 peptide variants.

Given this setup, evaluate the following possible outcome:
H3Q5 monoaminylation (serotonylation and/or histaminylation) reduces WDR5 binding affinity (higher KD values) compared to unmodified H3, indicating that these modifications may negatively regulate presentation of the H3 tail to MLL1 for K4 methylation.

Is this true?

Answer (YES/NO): NO